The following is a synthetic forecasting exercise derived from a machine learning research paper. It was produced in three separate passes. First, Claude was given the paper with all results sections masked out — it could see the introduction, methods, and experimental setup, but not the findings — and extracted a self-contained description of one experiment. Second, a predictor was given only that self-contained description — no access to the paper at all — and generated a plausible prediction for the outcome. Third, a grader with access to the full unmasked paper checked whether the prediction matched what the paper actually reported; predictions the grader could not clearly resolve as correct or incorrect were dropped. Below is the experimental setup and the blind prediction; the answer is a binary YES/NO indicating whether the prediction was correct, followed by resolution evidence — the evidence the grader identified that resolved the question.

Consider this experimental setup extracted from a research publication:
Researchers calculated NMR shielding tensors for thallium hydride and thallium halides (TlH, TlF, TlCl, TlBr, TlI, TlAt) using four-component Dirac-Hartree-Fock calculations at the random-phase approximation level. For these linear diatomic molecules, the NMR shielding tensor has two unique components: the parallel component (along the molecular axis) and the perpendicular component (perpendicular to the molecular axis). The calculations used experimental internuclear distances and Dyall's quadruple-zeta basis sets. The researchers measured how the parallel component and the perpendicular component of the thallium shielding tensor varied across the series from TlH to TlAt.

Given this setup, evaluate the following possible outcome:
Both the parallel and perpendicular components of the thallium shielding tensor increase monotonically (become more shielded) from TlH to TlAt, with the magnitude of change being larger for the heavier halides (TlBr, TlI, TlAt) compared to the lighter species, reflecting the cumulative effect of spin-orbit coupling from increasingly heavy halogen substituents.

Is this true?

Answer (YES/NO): NO